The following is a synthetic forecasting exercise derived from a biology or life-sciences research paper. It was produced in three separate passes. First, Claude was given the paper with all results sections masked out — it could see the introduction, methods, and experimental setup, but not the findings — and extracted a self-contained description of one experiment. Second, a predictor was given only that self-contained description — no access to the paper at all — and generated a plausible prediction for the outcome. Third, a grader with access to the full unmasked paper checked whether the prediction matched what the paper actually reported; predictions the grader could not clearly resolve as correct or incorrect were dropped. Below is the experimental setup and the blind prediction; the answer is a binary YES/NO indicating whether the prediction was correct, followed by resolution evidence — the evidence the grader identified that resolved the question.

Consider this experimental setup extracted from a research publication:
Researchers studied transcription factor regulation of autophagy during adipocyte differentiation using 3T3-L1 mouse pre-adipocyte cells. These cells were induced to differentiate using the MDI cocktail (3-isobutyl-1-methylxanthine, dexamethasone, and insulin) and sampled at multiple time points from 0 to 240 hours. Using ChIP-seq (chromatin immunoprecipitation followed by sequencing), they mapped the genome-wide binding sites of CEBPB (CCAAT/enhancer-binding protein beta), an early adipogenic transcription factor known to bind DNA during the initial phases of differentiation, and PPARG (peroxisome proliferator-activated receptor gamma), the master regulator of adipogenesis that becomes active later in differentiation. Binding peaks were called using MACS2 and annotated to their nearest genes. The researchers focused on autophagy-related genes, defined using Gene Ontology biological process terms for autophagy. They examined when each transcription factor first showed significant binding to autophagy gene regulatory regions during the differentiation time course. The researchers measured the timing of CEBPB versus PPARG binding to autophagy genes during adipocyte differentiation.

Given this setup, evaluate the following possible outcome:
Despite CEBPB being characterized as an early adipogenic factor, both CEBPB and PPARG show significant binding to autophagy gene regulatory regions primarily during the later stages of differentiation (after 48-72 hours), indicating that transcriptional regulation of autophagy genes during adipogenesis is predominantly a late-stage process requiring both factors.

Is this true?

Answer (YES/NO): NO